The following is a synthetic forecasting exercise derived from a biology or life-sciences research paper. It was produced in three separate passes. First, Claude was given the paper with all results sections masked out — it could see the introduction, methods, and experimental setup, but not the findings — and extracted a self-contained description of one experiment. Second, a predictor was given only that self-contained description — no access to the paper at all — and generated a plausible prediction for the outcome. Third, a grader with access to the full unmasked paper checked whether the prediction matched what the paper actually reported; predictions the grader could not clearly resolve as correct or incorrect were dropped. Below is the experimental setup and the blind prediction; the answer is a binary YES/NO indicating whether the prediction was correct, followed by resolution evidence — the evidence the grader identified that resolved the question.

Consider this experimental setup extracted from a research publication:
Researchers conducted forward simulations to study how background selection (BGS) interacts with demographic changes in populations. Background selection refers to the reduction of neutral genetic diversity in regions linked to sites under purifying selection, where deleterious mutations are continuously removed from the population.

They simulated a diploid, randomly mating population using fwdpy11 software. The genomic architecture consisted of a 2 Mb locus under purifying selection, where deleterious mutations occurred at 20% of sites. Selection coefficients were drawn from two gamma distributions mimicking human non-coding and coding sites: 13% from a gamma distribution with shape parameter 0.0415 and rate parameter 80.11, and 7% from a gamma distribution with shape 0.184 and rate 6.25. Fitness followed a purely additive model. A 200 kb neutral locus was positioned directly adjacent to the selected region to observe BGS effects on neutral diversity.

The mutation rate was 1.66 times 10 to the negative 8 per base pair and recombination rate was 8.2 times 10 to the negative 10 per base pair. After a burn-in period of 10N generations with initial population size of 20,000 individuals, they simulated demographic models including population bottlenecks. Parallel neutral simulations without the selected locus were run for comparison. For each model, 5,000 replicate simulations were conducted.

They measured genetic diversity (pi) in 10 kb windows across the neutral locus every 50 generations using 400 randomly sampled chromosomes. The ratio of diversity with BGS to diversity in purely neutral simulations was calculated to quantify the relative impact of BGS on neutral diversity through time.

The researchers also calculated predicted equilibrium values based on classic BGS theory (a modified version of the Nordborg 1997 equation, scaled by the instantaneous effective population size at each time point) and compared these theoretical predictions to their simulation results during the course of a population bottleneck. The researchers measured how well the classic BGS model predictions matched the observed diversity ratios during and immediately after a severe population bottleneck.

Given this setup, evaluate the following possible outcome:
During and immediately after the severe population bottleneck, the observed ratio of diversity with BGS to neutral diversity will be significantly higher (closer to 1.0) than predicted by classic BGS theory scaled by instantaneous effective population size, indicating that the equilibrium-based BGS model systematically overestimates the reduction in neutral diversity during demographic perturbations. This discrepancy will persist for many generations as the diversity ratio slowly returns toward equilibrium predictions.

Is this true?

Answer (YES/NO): NO